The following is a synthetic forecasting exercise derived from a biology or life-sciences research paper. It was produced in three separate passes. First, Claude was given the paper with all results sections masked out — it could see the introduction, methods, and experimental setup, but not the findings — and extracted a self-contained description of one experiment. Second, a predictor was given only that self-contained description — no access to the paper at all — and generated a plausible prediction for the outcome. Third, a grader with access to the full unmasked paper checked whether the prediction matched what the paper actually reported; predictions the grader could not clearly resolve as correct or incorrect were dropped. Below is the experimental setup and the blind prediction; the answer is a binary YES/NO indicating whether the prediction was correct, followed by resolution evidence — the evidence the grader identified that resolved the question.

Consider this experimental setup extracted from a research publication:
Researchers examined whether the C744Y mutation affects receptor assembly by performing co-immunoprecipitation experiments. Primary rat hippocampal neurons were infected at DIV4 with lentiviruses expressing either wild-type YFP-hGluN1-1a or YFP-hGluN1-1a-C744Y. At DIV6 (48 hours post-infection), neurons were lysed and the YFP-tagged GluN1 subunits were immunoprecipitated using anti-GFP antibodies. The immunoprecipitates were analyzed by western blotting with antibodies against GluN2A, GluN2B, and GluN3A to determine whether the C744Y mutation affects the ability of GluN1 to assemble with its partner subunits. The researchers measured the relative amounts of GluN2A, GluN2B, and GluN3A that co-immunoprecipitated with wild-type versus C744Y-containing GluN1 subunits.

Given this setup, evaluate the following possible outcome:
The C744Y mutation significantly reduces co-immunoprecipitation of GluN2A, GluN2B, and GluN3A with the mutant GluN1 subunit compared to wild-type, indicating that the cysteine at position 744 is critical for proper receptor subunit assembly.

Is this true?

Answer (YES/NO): NO